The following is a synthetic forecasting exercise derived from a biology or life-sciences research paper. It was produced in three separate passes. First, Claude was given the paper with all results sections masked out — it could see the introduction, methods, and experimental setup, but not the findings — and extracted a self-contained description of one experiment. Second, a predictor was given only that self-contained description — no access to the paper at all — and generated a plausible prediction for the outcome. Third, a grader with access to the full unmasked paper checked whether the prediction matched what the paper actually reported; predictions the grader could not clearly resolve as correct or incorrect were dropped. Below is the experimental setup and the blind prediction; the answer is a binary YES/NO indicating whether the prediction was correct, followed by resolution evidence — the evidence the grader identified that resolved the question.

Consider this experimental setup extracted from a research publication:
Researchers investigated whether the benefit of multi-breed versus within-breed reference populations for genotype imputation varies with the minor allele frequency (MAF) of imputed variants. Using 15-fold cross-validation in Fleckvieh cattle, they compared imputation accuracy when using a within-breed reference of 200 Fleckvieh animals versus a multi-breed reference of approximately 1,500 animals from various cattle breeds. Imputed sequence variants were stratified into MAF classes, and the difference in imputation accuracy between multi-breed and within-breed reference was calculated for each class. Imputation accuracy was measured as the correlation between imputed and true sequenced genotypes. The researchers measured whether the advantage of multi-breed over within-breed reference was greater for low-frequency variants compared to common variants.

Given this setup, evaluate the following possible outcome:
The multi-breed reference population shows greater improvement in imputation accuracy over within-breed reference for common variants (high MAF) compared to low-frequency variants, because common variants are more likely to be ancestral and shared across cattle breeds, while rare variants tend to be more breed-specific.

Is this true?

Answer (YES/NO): NO